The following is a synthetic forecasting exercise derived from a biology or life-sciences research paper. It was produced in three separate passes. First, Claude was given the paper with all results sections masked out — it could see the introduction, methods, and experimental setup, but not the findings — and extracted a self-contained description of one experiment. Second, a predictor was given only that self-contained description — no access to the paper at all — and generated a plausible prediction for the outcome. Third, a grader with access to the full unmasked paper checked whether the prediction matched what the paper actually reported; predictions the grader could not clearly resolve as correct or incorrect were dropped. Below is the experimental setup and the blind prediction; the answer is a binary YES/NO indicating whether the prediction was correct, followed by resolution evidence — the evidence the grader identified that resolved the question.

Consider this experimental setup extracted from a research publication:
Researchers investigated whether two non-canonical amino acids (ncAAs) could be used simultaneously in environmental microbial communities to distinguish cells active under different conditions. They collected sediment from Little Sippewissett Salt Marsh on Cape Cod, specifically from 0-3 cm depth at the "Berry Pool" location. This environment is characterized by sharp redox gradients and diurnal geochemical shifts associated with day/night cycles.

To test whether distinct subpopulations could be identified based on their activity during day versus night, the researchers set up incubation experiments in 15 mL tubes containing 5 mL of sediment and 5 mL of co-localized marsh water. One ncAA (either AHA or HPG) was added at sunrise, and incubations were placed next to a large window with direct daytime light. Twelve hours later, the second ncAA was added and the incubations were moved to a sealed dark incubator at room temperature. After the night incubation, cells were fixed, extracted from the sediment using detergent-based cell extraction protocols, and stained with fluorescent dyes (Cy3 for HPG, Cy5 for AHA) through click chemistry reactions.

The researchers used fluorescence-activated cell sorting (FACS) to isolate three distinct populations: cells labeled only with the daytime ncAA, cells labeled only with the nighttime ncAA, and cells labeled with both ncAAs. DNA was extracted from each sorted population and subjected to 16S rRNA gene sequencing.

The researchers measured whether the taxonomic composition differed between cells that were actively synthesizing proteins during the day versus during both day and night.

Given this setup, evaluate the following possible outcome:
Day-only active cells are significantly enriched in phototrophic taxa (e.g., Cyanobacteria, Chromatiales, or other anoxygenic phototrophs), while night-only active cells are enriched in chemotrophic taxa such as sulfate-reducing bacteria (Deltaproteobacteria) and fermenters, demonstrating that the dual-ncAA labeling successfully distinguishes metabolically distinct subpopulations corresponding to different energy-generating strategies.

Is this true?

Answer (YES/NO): NO